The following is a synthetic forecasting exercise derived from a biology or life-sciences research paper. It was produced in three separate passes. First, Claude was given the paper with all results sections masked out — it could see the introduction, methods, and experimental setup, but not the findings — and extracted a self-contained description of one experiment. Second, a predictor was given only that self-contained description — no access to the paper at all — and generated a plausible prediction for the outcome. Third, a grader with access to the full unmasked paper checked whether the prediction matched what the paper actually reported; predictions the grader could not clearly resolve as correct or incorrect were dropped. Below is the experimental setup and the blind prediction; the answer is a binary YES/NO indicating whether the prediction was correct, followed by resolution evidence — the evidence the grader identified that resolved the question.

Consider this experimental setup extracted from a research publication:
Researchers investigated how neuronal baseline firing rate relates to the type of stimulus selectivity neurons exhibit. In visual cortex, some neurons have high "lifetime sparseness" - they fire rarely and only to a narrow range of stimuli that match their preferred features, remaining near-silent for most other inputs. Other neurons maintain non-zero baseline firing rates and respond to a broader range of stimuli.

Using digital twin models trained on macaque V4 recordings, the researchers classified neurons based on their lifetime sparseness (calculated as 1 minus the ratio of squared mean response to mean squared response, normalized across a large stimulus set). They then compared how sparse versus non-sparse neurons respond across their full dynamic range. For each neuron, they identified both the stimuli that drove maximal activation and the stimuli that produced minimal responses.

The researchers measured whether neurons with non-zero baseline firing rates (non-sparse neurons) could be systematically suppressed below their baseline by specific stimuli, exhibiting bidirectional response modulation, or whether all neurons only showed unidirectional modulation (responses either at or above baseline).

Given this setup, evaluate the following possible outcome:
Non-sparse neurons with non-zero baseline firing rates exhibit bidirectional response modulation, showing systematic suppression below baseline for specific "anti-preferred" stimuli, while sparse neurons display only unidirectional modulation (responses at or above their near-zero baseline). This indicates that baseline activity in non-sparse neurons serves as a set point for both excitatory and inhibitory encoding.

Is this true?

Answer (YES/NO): YES